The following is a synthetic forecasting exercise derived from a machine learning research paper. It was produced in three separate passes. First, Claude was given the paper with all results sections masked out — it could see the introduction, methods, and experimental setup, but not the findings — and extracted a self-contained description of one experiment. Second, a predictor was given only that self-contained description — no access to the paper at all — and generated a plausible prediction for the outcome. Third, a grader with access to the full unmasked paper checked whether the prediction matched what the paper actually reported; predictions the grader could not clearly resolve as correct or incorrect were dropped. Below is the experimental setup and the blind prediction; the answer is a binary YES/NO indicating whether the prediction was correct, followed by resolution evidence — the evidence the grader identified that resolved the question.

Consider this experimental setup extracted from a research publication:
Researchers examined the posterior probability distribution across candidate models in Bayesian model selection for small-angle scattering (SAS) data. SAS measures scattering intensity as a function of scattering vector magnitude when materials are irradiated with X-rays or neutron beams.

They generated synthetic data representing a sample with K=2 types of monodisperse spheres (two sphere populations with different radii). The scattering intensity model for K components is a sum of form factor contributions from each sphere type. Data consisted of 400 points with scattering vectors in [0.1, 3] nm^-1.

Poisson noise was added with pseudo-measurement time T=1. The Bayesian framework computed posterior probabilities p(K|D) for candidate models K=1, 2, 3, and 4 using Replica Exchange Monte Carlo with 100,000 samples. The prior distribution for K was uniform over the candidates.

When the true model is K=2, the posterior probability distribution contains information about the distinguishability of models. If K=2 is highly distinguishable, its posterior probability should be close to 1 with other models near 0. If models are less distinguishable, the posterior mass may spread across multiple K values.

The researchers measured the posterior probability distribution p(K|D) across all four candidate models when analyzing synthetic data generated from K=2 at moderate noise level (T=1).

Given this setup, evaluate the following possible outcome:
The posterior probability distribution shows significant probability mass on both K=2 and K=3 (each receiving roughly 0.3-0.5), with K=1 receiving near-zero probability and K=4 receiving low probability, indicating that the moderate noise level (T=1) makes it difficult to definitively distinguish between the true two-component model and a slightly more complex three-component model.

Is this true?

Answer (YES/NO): NO